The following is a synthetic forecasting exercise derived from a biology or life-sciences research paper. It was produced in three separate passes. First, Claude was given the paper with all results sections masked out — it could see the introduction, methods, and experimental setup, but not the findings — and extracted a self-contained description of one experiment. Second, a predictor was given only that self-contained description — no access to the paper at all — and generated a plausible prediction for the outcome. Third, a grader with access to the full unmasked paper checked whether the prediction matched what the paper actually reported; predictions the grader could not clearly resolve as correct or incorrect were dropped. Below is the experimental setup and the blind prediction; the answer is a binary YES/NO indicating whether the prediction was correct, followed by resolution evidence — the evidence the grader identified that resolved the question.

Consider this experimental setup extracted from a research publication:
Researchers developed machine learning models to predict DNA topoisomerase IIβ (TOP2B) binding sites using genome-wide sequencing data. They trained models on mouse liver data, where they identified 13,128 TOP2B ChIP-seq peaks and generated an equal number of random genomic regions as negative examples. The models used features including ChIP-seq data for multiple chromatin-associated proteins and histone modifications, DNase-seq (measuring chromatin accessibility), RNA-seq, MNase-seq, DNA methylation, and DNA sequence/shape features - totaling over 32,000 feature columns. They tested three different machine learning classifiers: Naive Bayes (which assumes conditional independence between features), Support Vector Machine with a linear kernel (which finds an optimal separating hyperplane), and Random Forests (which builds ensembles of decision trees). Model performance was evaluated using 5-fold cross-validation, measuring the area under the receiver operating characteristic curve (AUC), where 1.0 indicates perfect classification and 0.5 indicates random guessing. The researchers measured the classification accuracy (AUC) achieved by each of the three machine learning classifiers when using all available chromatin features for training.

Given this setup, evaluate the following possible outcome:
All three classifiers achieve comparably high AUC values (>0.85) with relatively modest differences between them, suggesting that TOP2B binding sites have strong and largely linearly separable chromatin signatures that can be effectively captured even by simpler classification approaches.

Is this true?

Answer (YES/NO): NO